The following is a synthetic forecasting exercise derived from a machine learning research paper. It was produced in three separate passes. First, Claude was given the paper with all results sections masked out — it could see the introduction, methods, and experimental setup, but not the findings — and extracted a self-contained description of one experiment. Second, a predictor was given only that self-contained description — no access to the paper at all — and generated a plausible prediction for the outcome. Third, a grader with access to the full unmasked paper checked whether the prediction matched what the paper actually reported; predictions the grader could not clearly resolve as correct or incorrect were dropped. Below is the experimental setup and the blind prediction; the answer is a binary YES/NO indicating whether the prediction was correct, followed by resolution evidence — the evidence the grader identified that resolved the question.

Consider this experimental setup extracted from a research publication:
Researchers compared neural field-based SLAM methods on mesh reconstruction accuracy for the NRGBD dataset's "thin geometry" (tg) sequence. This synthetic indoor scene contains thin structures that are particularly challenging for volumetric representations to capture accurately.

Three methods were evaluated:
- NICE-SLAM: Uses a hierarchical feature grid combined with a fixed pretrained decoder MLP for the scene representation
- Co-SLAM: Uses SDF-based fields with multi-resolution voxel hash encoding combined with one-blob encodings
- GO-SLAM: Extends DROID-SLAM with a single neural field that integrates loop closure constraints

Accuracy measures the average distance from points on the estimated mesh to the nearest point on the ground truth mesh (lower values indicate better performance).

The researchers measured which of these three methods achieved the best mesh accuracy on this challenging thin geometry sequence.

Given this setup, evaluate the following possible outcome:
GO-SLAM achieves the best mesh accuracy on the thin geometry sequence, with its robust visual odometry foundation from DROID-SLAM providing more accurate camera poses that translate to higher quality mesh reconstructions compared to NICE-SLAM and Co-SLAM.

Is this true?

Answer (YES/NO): YES